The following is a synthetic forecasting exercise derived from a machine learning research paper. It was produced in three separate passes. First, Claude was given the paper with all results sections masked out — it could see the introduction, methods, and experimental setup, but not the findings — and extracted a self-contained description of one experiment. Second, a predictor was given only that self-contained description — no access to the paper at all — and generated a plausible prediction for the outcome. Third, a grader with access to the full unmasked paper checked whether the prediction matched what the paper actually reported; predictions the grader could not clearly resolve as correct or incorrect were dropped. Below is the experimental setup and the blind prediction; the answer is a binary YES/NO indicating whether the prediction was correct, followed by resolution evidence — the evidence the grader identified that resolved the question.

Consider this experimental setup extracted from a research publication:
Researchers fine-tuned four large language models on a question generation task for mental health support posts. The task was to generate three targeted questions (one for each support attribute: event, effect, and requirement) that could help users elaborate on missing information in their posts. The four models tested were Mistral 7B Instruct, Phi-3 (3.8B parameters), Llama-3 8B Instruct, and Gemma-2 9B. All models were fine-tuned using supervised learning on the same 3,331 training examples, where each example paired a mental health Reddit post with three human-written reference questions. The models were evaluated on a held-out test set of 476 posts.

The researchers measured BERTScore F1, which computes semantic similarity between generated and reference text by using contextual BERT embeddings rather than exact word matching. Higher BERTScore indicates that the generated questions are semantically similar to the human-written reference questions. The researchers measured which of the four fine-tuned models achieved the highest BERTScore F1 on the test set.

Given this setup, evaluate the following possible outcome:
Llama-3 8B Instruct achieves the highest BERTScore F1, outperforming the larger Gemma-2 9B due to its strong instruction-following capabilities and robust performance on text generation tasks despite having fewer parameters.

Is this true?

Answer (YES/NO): NO